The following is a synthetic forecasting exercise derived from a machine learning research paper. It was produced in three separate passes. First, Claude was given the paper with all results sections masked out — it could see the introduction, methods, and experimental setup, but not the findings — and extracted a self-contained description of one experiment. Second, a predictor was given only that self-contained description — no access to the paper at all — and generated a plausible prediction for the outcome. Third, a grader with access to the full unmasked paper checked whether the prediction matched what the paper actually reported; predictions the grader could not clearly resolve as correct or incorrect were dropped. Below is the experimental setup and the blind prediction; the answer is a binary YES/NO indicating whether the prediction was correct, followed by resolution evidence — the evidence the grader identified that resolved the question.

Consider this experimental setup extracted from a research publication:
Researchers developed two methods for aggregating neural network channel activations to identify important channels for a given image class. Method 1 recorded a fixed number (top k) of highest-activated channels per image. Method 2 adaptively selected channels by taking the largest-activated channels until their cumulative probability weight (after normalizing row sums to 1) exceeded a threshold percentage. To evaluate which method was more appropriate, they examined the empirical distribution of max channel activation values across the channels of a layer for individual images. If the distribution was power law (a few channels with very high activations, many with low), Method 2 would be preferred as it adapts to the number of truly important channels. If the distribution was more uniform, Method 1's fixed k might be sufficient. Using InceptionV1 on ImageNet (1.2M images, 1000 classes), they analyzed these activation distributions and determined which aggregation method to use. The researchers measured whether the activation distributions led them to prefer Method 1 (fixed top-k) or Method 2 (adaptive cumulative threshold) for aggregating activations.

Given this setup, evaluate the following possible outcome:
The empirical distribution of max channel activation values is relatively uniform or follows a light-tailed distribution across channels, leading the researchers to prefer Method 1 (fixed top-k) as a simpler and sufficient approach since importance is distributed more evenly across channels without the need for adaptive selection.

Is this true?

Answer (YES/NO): NO